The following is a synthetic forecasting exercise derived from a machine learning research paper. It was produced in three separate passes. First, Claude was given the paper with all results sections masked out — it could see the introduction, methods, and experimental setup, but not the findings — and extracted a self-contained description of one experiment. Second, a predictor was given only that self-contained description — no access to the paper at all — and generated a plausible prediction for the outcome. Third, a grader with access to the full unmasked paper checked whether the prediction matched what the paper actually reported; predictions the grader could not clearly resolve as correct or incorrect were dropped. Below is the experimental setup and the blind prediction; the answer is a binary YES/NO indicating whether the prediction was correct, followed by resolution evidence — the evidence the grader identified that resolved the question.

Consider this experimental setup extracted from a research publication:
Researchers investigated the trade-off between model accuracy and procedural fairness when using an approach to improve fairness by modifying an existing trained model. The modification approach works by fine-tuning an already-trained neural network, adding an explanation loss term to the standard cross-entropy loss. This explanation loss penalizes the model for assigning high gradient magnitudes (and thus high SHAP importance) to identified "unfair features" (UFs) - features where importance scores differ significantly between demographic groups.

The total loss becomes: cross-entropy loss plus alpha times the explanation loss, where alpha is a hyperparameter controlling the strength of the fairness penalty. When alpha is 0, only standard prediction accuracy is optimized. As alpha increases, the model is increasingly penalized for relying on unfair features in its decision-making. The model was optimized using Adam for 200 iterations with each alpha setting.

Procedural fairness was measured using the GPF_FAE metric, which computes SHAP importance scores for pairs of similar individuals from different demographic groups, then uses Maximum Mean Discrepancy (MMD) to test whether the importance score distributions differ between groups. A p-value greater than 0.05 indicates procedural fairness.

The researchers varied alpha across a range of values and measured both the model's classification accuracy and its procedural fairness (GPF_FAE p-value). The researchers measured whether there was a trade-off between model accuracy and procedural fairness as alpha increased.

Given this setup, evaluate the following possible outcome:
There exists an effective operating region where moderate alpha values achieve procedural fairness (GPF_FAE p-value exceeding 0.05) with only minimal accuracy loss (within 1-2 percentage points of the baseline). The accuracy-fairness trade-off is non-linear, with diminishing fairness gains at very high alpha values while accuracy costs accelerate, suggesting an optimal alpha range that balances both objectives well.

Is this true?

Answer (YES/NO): YES